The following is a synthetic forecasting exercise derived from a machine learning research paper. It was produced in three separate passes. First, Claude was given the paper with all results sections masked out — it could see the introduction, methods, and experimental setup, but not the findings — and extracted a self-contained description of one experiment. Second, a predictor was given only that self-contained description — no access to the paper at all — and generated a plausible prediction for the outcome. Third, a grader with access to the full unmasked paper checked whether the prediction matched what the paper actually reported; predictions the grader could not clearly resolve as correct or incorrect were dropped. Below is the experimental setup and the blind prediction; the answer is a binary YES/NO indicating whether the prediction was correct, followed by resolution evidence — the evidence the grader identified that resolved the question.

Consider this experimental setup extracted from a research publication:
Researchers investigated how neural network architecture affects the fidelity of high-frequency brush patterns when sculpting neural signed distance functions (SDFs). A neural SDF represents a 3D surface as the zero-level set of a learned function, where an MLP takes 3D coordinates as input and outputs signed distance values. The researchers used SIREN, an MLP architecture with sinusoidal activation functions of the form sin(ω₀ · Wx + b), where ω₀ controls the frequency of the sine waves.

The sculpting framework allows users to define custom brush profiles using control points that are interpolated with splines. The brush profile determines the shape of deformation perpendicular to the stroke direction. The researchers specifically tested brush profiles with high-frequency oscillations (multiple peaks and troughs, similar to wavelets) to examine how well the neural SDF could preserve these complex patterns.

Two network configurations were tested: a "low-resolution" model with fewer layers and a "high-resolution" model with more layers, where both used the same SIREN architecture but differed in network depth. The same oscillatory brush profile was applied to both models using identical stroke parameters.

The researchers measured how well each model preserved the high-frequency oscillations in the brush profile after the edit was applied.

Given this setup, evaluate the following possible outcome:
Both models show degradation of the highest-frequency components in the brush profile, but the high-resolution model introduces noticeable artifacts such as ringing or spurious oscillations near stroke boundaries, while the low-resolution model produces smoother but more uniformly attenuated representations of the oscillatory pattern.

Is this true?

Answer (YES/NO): NO